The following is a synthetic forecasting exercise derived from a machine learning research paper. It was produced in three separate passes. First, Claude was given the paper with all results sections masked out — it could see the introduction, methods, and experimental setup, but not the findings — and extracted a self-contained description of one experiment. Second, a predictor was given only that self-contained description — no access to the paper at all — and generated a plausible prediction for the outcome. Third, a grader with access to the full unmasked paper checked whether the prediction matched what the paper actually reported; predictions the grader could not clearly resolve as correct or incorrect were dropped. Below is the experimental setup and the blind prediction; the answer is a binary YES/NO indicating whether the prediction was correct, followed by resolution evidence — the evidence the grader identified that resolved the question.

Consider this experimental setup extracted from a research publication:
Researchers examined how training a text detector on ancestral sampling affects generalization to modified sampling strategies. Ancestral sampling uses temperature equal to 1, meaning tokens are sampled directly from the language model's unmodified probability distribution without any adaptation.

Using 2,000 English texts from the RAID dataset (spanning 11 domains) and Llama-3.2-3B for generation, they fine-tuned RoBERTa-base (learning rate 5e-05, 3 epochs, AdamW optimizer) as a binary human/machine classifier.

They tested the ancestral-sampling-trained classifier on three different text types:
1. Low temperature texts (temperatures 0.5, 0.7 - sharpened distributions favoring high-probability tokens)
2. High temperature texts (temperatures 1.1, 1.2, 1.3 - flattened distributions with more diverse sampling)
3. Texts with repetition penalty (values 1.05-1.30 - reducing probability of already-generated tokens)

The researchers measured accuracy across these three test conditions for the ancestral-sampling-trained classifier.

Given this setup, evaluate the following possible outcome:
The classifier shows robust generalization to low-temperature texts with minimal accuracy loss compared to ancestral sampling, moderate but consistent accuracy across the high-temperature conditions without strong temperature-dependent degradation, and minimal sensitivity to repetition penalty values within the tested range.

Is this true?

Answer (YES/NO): NO